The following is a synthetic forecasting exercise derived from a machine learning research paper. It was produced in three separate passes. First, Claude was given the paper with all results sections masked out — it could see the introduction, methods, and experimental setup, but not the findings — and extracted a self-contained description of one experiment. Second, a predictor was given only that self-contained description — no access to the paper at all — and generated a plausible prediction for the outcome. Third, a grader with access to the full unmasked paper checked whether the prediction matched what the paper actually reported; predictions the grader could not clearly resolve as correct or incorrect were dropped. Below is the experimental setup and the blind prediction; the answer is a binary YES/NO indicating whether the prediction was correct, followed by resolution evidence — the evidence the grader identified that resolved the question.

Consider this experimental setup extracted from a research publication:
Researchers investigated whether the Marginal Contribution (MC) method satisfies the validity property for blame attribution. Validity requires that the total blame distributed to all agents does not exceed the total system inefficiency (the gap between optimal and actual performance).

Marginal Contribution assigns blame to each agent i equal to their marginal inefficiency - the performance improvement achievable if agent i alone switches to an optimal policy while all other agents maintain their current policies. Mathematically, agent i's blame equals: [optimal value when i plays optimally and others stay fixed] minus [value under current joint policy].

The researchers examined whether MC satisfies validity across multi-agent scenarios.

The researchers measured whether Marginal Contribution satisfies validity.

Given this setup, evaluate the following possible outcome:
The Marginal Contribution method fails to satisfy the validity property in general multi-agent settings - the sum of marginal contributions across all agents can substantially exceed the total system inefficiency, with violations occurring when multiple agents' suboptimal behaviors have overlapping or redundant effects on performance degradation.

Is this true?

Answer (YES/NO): YES